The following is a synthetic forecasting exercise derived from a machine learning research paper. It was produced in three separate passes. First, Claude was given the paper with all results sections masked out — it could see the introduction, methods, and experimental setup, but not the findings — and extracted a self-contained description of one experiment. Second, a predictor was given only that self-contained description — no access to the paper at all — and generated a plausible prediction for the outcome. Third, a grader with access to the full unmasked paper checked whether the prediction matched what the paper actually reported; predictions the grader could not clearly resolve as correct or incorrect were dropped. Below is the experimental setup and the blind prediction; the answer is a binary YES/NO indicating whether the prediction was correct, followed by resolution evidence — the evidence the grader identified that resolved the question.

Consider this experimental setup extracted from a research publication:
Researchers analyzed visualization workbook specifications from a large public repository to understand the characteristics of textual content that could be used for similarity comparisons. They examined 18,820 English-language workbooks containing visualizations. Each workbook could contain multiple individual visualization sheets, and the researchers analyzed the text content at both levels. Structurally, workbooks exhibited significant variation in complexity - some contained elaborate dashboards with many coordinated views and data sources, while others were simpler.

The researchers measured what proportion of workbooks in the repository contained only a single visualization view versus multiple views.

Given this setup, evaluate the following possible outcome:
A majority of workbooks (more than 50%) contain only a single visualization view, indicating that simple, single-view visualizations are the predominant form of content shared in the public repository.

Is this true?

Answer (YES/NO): NO